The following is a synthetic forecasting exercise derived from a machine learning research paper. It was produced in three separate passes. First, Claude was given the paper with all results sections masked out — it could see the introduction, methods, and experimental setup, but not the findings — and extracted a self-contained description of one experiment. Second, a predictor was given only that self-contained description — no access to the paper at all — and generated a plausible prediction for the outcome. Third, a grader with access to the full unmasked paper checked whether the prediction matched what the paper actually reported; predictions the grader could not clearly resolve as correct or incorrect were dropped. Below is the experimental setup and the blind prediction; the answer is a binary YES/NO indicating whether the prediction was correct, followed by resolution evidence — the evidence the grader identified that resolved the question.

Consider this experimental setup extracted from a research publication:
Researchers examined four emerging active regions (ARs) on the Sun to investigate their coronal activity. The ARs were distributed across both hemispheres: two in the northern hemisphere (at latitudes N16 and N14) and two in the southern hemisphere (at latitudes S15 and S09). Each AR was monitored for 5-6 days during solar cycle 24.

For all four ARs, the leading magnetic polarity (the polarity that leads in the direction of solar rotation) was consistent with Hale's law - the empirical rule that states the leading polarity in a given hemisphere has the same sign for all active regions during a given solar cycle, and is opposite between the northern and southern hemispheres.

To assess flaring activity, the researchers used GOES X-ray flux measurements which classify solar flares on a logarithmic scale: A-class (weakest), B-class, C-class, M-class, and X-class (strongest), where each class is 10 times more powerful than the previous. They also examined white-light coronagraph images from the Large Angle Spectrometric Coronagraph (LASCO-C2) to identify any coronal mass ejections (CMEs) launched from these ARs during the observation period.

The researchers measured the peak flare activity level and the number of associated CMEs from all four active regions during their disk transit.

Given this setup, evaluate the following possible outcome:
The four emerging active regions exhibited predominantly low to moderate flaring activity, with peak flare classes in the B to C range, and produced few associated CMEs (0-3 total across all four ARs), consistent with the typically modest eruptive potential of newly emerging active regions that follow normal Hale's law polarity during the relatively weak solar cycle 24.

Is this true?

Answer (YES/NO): YES